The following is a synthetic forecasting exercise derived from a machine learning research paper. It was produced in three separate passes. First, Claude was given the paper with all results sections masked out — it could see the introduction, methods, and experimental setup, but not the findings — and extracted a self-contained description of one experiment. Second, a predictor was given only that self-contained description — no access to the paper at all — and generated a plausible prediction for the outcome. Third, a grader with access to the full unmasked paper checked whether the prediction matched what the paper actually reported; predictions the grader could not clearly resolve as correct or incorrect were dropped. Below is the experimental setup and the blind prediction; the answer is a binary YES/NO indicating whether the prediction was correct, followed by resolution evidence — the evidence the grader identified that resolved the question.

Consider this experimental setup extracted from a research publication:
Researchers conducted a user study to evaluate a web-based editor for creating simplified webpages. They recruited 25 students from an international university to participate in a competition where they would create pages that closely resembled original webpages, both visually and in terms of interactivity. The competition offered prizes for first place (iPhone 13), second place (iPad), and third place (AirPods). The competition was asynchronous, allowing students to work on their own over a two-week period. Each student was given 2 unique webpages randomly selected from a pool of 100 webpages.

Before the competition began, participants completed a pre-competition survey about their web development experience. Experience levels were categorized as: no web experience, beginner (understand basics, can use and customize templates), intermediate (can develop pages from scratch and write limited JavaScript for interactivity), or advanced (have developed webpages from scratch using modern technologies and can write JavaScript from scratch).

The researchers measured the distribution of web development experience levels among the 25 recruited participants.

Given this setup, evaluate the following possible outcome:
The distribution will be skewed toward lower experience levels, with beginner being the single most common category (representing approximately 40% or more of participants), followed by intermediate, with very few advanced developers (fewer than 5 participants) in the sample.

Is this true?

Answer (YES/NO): NO